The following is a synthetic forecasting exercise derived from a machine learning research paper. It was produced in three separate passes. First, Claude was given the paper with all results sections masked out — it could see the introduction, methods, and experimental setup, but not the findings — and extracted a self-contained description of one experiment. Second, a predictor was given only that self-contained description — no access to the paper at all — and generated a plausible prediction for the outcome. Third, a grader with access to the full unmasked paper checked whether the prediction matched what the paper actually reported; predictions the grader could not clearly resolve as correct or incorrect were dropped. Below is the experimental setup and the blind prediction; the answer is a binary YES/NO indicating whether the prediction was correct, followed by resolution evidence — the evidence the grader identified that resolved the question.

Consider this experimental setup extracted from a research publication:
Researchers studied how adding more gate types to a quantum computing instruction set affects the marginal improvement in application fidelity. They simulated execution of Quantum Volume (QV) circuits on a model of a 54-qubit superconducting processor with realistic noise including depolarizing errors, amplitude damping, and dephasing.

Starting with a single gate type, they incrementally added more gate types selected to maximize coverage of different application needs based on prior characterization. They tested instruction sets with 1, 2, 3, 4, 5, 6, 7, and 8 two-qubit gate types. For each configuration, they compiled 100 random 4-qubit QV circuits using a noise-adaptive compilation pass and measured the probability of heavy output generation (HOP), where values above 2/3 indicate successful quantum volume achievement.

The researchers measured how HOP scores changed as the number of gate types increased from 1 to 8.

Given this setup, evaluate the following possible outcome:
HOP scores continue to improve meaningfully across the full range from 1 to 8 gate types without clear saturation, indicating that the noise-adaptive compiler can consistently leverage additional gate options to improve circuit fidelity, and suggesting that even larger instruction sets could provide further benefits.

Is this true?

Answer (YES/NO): NO